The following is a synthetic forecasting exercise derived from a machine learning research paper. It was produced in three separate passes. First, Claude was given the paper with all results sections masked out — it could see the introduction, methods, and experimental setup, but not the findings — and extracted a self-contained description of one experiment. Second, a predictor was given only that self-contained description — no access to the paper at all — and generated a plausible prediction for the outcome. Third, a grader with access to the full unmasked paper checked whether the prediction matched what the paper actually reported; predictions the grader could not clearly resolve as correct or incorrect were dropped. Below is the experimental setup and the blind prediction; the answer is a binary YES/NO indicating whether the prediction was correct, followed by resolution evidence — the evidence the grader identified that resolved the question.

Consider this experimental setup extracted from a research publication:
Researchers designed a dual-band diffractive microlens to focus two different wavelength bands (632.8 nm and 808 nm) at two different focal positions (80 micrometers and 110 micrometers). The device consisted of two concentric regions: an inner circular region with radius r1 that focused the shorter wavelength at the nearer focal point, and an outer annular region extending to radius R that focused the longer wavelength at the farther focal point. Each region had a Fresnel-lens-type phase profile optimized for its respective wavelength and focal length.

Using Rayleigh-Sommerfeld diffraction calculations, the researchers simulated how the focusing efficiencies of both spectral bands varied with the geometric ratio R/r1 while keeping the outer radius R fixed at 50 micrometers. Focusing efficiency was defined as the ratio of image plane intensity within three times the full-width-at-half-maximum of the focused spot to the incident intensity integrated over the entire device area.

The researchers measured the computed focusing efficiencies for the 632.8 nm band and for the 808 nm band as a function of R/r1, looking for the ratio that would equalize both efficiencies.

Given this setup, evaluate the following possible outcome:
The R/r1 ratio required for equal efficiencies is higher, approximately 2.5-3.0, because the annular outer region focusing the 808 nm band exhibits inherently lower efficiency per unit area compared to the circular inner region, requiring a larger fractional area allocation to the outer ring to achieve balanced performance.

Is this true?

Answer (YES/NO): NO